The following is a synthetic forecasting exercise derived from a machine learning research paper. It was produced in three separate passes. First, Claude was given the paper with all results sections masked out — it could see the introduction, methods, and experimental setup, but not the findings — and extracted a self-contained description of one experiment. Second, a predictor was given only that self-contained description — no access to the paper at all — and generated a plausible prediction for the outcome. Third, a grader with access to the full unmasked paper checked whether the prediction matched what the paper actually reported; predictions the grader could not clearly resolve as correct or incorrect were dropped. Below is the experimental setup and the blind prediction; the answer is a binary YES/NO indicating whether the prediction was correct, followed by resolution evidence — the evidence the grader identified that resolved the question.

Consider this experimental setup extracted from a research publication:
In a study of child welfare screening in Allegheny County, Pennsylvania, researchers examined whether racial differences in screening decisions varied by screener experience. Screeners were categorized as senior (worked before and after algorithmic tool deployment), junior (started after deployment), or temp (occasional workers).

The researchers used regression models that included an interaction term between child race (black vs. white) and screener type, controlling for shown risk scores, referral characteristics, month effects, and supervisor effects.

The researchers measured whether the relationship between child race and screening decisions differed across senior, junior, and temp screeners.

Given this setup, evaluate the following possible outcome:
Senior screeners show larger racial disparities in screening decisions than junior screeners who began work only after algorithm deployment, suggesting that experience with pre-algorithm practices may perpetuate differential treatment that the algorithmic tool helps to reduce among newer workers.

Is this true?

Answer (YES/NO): NO